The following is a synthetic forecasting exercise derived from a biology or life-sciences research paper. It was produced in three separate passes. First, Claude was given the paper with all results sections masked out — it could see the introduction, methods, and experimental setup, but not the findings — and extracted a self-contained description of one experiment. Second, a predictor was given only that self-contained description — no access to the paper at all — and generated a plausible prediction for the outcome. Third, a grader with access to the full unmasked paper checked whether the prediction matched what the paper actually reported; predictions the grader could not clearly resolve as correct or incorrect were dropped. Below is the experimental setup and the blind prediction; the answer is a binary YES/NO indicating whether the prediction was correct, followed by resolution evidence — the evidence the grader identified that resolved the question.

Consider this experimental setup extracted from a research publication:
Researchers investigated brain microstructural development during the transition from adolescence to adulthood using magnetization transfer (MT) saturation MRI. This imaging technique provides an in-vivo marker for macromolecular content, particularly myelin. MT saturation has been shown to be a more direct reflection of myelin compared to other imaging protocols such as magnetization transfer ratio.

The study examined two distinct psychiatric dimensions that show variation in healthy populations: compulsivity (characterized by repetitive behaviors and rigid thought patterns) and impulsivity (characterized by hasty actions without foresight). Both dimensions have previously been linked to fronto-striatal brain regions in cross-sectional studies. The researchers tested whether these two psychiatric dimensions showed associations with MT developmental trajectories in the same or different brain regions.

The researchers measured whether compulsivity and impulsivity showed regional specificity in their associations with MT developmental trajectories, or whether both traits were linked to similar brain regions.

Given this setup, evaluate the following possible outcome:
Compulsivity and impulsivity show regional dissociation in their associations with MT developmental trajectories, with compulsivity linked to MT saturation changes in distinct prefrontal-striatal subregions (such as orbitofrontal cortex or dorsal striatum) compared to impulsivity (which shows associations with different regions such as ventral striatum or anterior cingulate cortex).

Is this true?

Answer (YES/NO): NO